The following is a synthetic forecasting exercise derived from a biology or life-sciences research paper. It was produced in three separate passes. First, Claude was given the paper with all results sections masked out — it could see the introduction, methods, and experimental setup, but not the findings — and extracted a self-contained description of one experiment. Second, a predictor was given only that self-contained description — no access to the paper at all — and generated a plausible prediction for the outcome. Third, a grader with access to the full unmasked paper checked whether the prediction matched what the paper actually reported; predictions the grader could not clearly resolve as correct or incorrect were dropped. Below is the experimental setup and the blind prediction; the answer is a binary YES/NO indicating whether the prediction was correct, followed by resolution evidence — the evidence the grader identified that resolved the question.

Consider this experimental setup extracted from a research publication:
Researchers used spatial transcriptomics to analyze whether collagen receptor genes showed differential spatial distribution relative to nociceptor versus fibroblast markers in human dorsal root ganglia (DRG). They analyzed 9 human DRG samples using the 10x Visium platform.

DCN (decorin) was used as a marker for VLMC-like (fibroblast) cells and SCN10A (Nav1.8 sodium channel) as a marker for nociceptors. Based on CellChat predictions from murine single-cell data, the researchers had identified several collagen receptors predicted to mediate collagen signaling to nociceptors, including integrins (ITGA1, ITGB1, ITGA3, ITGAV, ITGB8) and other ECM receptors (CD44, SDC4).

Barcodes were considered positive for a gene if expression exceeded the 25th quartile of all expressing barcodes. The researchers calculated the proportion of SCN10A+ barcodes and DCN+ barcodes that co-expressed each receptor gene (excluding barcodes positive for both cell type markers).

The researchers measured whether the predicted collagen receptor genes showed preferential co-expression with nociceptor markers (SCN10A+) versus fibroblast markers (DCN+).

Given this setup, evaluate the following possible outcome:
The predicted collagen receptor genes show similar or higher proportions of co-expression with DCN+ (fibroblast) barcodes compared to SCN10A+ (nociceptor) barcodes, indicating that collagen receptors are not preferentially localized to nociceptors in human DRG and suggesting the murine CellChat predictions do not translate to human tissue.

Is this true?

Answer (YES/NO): NO